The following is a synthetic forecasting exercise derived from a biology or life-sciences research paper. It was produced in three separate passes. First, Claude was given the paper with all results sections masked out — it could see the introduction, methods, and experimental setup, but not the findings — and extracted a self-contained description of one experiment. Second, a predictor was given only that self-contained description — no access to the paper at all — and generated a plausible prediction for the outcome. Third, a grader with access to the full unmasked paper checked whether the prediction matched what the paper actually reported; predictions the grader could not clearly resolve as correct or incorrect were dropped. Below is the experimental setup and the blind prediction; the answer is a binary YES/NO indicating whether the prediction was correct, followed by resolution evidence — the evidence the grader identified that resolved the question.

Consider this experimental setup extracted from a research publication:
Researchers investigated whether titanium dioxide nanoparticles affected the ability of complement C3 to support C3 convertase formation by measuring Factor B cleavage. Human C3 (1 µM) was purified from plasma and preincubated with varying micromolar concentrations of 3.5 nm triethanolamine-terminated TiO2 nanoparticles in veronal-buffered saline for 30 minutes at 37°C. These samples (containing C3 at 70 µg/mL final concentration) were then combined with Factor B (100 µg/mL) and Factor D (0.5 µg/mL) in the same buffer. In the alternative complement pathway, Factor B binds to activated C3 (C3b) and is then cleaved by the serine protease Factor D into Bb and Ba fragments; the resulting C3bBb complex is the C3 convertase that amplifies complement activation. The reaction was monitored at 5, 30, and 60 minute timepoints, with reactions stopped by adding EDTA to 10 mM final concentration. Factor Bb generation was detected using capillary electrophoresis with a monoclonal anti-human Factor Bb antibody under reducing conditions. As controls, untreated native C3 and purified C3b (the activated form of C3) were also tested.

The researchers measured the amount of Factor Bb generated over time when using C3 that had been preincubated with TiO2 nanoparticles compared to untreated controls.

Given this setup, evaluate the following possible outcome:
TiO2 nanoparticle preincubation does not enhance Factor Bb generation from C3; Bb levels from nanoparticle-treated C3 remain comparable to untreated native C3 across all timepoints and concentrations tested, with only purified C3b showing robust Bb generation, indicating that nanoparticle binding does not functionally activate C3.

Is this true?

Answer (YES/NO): NO